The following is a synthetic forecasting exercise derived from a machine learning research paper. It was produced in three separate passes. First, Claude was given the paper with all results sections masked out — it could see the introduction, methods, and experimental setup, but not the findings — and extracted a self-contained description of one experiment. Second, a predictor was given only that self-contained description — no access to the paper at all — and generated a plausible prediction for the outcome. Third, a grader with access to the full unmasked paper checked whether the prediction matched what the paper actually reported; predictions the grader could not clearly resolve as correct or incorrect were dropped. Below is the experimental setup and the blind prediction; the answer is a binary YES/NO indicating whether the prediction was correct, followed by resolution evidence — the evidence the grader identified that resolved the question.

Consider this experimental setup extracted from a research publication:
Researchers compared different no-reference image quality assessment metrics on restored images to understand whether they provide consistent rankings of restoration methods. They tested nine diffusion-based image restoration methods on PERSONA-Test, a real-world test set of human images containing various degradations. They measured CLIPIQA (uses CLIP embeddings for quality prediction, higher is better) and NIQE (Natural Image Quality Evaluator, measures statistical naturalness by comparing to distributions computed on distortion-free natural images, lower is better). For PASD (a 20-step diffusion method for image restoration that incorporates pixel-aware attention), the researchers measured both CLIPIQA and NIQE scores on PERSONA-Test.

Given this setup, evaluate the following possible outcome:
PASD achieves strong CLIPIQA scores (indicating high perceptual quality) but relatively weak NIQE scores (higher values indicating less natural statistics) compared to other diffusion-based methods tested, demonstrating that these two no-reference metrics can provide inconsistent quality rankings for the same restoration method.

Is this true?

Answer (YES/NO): NO